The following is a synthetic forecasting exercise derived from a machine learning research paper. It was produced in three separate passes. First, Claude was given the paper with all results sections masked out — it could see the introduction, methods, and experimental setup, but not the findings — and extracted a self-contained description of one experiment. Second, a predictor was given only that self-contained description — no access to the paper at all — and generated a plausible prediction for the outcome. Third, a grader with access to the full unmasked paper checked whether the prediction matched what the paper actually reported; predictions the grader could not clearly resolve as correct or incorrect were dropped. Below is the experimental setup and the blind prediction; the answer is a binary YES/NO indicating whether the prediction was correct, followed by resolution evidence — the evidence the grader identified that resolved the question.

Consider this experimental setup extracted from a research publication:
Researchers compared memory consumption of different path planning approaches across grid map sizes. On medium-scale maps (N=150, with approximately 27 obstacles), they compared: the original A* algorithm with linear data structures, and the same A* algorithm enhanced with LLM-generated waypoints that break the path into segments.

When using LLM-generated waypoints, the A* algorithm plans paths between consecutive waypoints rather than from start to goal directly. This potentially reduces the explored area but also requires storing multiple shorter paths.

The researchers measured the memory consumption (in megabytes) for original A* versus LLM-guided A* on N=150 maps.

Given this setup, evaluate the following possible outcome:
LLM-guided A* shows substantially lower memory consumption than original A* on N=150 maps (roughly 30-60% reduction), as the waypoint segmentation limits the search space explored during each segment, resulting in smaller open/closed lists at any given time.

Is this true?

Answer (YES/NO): NO